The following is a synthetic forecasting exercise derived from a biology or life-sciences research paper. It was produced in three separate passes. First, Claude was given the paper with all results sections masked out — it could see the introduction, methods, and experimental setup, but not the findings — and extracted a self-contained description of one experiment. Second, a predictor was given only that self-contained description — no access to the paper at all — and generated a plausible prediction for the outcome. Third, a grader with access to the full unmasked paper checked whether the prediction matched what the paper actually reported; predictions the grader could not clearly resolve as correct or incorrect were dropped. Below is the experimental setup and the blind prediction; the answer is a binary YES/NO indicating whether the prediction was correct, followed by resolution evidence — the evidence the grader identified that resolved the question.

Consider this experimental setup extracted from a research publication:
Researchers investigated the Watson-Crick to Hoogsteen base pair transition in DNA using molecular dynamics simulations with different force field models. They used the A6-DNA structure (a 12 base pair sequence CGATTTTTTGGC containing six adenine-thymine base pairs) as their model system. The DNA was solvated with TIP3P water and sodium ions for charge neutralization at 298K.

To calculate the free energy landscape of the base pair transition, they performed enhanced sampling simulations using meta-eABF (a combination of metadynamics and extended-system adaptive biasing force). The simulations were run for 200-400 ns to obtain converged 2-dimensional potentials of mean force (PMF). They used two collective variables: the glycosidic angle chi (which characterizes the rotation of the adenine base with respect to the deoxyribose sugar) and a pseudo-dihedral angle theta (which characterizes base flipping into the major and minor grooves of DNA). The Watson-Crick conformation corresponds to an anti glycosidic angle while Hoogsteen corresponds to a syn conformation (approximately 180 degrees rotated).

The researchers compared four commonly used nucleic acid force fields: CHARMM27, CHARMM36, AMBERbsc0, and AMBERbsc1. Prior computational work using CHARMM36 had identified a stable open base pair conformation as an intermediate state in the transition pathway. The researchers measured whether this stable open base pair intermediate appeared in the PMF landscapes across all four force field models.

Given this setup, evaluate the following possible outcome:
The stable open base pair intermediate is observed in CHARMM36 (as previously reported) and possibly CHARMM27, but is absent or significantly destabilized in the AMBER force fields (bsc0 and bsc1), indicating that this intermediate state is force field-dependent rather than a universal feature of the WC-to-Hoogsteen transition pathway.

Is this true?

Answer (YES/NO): NO